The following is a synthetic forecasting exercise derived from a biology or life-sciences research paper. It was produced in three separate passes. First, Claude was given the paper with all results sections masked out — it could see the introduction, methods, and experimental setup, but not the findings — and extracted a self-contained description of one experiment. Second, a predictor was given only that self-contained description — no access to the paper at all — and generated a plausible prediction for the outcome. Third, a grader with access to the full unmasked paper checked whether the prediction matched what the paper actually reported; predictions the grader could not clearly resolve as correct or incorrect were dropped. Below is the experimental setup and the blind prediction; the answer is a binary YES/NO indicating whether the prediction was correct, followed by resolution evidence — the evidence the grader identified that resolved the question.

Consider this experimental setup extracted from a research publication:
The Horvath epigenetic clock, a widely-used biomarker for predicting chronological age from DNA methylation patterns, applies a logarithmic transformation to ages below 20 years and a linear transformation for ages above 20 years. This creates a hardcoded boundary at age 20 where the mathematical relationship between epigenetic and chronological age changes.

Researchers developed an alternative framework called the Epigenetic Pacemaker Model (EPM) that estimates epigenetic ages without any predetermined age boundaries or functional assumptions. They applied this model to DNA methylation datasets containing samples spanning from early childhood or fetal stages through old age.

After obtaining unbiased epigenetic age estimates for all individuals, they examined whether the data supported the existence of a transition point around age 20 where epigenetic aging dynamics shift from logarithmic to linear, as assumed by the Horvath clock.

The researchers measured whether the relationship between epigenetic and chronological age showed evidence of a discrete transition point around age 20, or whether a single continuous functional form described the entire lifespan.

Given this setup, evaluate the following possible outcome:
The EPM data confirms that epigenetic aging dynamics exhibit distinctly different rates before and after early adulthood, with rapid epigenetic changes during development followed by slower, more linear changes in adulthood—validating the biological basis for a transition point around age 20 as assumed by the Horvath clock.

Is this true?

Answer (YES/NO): NO